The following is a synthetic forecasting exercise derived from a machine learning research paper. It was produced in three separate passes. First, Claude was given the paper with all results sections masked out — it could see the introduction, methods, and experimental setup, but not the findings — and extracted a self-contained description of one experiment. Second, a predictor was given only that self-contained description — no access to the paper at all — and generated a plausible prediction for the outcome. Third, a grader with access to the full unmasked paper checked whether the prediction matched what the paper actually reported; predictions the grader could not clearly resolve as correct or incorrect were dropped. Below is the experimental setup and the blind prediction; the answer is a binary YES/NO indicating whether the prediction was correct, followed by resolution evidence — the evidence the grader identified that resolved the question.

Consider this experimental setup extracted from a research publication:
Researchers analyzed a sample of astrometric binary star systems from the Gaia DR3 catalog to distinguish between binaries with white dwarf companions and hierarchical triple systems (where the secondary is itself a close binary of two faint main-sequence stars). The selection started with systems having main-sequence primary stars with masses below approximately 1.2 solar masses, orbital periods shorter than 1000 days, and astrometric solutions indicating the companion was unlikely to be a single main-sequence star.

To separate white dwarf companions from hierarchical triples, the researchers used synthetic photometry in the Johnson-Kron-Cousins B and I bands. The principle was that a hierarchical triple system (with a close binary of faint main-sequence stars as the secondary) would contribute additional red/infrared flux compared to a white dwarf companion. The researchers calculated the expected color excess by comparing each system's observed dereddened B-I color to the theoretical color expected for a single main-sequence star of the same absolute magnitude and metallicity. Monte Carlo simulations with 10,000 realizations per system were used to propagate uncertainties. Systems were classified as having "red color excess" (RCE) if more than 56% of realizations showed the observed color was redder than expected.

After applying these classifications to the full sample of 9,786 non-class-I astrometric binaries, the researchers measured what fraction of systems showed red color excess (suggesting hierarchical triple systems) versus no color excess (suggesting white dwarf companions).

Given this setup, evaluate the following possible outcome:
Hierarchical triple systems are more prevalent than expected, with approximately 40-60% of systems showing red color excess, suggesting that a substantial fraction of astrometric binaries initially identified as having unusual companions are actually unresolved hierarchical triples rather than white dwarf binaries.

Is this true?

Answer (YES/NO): NO